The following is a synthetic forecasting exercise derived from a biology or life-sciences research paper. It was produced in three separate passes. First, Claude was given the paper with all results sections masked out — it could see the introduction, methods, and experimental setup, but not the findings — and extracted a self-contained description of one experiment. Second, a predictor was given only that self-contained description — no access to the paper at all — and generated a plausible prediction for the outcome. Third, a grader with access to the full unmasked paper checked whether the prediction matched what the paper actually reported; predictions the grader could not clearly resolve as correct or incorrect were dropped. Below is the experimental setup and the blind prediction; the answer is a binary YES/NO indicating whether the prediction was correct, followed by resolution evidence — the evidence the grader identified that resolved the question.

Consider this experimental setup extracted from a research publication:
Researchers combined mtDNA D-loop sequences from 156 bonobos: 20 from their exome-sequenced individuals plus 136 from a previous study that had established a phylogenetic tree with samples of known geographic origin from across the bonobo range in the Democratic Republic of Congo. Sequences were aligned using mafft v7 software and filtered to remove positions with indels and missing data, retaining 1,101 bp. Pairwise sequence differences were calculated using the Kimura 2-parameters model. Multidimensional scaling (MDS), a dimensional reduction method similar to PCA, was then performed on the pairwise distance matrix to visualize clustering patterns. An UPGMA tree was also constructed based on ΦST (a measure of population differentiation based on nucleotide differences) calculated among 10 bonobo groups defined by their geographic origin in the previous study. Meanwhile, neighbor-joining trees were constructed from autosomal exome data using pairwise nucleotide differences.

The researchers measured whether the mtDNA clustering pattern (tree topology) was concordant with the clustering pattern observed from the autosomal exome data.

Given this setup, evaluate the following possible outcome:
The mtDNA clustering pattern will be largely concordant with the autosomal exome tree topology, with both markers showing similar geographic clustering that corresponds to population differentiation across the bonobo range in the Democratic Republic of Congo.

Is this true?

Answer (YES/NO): YES